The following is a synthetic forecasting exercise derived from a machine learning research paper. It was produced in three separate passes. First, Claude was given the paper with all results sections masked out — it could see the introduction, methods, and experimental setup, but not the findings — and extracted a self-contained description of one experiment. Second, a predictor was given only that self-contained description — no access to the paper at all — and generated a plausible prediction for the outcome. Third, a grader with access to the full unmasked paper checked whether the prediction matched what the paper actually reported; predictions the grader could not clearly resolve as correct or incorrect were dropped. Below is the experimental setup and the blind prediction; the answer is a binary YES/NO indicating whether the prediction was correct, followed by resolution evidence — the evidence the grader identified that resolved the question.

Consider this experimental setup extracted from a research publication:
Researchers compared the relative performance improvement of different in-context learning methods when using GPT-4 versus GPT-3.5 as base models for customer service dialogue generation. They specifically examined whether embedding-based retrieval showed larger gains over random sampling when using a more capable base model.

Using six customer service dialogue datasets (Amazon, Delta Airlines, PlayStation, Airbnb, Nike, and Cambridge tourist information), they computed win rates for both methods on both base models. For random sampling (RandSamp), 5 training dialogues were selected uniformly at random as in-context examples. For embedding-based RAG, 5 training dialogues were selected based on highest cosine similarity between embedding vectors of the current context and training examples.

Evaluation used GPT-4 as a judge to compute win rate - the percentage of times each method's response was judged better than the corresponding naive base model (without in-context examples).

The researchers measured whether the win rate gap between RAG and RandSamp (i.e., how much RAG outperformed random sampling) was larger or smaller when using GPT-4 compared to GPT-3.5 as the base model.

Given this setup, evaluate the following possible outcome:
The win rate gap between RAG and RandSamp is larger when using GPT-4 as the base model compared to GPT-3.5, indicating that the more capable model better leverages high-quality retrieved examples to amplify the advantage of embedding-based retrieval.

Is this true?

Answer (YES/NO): NO